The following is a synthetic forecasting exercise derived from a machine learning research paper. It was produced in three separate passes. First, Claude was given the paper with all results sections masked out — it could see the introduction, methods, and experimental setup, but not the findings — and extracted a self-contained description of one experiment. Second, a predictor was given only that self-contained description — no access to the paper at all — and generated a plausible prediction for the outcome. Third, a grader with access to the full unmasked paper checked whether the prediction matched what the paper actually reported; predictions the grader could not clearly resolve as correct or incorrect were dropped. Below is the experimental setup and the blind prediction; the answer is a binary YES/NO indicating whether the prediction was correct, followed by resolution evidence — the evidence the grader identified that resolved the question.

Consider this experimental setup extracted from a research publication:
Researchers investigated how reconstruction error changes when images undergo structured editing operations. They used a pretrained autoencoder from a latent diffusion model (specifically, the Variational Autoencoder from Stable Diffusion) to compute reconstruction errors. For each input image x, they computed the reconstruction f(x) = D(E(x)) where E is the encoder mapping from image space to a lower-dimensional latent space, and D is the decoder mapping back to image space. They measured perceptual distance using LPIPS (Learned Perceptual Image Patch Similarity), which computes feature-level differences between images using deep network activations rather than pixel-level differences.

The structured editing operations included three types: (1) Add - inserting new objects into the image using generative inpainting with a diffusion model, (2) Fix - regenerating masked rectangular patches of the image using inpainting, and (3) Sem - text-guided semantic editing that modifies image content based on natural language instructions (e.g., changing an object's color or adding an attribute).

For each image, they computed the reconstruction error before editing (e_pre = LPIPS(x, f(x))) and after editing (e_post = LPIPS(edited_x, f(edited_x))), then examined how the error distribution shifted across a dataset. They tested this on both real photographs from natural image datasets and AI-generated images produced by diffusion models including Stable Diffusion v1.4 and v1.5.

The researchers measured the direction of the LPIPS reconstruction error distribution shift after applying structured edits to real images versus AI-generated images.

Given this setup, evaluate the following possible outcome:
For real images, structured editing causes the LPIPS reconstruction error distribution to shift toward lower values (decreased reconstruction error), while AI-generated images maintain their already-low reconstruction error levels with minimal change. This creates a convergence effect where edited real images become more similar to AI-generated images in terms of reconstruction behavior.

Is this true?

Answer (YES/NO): NO